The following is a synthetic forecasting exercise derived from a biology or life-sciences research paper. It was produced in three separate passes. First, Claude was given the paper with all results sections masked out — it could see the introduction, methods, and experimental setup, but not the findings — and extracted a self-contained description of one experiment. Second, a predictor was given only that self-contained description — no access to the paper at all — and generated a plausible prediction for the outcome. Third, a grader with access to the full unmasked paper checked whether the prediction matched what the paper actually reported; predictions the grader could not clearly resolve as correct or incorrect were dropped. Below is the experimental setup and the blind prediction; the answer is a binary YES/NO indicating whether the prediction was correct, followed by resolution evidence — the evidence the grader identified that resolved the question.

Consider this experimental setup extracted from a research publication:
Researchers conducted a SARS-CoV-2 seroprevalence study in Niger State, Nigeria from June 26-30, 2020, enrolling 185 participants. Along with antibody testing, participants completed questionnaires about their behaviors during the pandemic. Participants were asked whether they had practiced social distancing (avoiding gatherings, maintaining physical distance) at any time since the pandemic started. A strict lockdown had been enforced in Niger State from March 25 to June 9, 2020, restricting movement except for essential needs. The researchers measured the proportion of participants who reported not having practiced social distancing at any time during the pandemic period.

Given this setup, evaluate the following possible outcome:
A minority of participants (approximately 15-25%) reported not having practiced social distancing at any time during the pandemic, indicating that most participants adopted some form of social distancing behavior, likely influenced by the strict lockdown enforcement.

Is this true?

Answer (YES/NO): NO